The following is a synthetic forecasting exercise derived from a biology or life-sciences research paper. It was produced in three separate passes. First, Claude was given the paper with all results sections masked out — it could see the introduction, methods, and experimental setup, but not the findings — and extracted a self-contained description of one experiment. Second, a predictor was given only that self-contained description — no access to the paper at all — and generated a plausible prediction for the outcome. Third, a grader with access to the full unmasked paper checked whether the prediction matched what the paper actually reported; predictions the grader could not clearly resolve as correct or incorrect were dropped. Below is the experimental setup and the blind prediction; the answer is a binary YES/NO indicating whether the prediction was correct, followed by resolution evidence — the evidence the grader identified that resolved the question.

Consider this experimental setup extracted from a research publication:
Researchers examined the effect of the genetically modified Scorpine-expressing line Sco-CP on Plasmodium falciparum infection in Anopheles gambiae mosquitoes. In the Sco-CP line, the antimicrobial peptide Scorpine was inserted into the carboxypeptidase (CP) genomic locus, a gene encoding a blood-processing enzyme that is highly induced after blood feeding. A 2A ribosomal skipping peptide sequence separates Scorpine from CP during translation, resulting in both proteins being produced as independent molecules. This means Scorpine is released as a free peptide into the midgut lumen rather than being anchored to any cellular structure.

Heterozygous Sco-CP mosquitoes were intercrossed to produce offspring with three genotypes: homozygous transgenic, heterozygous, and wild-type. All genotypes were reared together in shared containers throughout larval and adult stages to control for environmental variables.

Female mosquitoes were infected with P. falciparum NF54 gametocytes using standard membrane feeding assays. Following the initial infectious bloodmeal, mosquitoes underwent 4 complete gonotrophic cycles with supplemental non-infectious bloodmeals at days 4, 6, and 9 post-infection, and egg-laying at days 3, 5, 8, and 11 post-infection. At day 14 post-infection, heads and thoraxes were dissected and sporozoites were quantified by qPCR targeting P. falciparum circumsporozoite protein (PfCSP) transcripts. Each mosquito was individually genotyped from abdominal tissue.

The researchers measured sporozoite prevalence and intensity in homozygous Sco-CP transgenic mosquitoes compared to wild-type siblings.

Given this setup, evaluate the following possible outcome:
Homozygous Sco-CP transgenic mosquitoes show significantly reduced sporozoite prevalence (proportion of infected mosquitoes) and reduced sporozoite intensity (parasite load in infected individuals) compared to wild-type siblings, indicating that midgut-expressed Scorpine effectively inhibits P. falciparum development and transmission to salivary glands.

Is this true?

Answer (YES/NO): NO